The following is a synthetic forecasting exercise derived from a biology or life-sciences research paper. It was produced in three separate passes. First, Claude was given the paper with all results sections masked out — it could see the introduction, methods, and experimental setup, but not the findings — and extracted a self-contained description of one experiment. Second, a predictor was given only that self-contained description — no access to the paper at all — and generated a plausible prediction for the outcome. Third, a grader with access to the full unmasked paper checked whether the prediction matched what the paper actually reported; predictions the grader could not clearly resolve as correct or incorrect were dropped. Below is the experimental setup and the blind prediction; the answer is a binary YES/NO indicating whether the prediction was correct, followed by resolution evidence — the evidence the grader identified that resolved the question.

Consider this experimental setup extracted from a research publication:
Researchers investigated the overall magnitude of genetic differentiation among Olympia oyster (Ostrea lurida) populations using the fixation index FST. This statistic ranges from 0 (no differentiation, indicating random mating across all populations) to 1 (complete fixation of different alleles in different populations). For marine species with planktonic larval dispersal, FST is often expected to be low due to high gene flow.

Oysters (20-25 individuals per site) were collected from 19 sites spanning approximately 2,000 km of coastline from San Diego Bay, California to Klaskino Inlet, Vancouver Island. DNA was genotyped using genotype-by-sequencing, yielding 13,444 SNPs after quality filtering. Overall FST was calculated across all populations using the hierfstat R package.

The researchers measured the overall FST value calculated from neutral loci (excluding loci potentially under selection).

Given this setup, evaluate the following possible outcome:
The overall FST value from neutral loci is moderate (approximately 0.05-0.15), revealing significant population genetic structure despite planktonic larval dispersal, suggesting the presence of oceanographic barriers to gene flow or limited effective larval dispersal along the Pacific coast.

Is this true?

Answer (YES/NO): YES